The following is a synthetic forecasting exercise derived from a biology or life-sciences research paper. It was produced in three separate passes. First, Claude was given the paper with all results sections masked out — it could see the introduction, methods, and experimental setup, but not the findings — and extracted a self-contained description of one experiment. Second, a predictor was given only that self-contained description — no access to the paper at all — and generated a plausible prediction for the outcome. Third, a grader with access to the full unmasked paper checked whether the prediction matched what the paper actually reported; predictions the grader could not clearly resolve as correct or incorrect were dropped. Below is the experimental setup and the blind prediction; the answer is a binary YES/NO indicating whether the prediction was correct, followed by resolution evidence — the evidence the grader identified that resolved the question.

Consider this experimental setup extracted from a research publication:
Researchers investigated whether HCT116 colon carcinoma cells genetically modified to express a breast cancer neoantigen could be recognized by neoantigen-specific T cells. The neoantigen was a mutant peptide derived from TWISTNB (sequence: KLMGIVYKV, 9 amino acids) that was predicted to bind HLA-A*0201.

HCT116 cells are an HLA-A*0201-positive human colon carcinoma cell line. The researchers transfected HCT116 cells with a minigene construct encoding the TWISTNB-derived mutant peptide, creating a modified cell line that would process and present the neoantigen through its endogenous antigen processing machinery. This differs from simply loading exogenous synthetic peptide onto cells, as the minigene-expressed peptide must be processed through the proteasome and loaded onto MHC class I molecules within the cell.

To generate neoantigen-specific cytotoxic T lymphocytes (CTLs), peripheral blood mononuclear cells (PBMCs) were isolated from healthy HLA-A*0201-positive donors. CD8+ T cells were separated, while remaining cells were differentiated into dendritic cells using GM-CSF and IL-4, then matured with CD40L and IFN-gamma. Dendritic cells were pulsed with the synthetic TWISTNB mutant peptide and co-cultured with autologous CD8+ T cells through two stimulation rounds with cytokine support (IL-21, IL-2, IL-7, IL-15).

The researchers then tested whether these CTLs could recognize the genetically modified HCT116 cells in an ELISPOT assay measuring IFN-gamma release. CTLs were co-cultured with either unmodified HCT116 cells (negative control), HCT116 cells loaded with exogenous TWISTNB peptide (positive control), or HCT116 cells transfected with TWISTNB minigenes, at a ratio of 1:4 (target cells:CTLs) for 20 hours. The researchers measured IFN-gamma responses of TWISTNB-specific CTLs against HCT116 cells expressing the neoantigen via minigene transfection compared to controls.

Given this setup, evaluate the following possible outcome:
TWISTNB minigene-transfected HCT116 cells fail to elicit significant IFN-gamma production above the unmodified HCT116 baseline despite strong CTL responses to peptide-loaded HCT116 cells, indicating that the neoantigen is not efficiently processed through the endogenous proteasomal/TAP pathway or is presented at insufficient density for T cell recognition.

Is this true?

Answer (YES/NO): NO